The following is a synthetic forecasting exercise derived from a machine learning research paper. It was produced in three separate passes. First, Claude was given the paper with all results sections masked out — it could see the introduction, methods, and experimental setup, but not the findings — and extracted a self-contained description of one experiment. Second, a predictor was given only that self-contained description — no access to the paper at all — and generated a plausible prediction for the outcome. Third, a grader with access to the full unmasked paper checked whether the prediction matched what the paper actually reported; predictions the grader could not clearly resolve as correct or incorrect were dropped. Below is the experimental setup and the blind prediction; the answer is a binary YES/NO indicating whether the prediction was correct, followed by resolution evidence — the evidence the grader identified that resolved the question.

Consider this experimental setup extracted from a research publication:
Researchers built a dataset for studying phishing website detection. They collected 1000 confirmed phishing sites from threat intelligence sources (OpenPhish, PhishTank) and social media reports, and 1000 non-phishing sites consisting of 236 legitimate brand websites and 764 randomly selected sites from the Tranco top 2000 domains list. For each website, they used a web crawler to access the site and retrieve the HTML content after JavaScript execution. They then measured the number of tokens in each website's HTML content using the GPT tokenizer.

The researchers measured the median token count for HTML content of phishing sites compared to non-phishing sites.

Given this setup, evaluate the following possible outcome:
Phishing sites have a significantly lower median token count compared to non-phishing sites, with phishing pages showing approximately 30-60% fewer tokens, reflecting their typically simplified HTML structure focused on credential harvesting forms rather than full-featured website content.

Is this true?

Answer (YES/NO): NO